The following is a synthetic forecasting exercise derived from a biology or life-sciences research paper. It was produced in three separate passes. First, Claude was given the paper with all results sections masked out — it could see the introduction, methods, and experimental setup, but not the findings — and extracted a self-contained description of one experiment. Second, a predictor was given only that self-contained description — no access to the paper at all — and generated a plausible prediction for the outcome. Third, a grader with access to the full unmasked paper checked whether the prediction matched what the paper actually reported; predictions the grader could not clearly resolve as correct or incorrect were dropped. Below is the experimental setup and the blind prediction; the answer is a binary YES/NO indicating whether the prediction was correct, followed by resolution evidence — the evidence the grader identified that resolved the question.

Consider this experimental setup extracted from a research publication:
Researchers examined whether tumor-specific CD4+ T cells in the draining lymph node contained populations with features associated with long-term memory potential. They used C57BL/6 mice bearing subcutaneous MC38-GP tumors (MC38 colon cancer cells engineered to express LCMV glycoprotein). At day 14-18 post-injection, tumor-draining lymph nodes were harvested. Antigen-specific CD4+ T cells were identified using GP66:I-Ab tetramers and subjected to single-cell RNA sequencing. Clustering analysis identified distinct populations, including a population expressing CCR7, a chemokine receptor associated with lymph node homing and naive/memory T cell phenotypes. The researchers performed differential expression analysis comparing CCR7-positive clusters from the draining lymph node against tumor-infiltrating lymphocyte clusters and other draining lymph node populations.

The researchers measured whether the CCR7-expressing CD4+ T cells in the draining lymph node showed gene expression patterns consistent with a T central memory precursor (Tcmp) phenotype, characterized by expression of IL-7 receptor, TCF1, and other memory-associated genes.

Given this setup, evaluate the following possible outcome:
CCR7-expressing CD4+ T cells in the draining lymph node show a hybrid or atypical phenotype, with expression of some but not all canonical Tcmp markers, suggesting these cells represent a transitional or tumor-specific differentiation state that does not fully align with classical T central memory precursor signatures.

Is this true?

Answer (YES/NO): YES